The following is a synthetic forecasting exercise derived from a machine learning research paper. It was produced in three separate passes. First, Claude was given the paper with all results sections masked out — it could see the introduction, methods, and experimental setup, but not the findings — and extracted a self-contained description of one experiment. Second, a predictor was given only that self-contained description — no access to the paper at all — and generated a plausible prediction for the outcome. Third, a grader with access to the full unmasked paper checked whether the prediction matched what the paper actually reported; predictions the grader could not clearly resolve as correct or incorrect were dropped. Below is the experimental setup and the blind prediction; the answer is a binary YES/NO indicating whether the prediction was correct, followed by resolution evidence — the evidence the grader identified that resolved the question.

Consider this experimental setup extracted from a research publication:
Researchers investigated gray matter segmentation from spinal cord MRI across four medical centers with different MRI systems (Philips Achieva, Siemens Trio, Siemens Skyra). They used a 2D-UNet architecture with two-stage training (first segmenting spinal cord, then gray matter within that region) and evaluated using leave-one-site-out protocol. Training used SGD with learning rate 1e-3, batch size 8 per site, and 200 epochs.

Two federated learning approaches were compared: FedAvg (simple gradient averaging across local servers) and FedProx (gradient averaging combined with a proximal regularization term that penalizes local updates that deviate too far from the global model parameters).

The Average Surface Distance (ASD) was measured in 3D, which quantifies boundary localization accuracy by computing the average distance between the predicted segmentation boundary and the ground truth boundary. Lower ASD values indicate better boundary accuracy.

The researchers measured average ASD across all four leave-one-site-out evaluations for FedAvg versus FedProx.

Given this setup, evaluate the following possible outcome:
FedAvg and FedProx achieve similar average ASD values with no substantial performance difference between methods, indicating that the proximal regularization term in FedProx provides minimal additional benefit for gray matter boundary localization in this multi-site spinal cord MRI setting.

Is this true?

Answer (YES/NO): NO